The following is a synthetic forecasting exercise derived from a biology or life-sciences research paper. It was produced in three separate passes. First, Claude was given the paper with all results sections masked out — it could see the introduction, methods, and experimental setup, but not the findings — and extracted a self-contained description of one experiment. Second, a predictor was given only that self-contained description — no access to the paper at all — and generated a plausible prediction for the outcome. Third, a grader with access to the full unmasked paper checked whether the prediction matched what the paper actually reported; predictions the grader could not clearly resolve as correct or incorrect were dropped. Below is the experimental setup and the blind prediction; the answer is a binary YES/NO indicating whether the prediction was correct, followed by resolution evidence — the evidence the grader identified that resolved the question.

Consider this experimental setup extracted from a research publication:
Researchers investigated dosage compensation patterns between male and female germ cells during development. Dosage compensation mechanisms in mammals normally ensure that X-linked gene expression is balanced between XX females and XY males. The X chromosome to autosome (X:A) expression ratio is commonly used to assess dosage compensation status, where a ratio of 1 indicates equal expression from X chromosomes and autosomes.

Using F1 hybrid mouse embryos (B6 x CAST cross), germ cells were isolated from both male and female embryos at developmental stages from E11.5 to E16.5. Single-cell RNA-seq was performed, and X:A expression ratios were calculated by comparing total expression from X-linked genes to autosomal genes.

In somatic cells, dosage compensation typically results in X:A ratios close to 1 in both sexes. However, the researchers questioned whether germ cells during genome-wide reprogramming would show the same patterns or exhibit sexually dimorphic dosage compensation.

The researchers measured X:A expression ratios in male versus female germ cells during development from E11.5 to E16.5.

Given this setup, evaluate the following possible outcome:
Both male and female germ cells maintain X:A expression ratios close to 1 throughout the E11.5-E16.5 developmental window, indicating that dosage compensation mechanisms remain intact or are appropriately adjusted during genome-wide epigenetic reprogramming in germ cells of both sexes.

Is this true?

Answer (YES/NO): NO